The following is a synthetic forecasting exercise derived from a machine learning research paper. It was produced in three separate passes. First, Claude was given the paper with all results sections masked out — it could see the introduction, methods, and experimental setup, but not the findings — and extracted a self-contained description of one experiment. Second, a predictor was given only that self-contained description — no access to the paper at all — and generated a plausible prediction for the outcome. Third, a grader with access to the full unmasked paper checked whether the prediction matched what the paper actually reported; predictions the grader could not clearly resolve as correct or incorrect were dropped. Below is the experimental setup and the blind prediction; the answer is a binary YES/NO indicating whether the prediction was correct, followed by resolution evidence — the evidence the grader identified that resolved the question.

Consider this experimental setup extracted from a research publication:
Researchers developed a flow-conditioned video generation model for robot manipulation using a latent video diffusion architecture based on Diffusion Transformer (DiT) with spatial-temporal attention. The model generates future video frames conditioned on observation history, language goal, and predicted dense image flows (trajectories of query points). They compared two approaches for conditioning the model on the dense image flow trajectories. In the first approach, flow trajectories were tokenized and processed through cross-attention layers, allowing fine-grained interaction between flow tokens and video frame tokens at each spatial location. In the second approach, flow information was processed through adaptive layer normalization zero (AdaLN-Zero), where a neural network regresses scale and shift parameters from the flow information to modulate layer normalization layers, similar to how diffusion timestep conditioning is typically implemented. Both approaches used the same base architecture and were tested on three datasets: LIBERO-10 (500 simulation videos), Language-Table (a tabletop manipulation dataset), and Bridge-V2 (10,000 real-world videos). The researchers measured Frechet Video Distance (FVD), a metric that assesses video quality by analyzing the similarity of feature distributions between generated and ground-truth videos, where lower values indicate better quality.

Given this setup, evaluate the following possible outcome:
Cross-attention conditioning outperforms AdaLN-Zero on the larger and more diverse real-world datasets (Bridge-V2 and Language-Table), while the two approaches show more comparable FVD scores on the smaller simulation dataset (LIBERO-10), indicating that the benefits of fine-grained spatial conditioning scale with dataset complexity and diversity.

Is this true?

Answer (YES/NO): NO